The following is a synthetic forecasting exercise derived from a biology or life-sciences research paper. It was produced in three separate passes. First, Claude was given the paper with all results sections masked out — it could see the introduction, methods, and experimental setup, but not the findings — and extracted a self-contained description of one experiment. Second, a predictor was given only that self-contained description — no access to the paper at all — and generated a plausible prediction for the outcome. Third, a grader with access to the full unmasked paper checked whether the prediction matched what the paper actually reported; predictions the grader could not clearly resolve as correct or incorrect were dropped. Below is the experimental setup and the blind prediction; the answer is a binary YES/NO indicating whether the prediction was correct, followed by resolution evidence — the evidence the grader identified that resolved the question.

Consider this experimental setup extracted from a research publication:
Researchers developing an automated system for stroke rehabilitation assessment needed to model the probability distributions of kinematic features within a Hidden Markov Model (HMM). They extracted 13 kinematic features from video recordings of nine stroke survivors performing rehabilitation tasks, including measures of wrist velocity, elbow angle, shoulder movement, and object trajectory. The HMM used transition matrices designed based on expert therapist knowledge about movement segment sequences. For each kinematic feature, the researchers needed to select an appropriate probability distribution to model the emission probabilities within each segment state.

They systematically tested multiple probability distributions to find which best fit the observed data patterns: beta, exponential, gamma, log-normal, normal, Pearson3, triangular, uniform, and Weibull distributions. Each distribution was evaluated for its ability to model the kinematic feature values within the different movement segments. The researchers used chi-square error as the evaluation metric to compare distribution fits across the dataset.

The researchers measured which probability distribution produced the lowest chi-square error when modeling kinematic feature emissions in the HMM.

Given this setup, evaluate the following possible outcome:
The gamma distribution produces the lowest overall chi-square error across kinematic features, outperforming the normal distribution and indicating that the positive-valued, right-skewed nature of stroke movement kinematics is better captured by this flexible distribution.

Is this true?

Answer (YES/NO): NO